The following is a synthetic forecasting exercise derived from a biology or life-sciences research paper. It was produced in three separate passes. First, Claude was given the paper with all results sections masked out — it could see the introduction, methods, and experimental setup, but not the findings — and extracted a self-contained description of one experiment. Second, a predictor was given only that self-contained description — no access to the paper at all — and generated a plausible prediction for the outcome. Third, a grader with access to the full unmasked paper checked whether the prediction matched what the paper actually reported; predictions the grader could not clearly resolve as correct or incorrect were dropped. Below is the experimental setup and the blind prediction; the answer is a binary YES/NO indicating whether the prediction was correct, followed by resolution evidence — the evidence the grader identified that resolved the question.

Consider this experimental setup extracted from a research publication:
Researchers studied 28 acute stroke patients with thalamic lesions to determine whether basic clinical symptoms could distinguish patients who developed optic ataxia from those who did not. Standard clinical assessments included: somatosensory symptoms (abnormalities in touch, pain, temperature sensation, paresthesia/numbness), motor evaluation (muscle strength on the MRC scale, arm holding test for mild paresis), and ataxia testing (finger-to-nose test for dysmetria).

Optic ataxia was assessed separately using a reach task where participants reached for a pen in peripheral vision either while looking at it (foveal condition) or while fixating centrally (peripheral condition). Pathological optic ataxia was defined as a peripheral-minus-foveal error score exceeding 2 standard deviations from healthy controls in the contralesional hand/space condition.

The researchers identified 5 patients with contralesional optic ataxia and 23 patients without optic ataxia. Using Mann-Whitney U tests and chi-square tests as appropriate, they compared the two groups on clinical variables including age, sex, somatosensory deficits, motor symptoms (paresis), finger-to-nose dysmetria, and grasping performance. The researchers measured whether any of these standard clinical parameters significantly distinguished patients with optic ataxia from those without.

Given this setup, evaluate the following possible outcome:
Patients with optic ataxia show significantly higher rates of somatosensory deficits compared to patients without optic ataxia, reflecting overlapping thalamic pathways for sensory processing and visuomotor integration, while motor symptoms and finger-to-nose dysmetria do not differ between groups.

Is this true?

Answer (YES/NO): NO